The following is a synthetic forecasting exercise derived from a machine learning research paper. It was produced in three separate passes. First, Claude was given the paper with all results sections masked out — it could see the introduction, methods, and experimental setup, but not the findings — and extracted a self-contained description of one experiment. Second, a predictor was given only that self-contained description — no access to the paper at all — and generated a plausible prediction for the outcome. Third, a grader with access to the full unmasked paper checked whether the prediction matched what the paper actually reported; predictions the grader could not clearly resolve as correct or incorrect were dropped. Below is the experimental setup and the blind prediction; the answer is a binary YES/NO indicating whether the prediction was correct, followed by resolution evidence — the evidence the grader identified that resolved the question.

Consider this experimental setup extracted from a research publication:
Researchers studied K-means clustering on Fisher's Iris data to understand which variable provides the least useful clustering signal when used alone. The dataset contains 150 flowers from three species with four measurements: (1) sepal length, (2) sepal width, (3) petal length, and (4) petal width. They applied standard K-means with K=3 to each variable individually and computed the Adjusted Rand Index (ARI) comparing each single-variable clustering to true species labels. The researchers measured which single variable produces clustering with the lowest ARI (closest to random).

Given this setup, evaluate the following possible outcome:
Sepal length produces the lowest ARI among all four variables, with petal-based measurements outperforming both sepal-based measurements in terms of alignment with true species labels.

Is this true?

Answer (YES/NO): NO